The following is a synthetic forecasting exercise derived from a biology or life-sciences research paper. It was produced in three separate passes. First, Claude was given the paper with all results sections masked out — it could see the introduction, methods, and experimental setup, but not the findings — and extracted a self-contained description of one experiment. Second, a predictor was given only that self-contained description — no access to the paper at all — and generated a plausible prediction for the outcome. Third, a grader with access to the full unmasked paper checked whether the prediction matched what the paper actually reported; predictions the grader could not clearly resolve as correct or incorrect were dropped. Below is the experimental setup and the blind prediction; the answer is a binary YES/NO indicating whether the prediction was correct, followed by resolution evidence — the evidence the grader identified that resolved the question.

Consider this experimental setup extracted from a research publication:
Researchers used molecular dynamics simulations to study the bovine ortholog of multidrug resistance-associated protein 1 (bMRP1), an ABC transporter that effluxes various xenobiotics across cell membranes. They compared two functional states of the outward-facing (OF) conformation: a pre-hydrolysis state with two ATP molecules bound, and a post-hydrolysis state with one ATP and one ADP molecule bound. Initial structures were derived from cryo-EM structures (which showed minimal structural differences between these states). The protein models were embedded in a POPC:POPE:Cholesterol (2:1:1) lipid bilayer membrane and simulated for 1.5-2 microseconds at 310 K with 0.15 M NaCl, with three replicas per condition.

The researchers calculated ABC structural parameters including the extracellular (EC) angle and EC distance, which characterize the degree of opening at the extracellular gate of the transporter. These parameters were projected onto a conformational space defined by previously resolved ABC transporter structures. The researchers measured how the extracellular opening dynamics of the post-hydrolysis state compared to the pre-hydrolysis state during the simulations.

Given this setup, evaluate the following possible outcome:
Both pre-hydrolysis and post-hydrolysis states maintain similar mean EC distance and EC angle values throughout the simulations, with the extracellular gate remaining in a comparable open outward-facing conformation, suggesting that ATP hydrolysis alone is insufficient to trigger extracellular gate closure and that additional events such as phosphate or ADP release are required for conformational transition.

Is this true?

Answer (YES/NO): NO